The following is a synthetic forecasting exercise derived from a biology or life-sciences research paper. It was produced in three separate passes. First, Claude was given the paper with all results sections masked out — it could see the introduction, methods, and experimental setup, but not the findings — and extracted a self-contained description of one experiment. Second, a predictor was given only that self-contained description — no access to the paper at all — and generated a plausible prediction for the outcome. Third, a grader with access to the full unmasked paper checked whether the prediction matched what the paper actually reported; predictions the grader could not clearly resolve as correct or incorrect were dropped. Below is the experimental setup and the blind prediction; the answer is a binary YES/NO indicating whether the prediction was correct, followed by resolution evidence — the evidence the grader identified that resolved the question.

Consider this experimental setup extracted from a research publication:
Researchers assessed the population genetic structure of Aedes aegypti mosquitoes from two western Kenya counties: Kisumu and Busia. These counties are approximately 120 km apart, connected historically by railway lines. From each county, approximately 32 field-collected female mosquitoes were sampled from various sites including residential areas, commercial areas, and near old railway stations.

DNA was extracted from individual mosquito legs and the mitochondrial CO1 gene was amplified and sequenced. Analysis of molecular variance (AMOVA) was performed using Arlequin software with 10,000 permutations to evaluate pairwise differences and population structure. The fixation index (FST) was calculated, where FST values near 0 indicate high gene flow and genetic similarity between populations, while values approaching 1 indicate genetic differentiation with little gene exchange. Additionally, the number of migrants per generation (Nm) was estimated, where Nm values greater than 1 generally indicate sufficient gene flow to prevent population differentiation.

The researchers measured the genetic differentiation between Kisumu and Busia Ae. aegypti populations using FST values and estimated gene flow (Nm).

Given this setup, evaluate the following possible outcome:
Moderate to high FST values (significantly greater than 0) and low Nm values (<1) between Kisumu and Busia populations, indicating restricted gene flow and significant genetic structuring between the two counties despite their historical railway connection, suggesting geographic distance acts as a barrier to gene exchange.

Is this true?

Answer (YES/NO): NO